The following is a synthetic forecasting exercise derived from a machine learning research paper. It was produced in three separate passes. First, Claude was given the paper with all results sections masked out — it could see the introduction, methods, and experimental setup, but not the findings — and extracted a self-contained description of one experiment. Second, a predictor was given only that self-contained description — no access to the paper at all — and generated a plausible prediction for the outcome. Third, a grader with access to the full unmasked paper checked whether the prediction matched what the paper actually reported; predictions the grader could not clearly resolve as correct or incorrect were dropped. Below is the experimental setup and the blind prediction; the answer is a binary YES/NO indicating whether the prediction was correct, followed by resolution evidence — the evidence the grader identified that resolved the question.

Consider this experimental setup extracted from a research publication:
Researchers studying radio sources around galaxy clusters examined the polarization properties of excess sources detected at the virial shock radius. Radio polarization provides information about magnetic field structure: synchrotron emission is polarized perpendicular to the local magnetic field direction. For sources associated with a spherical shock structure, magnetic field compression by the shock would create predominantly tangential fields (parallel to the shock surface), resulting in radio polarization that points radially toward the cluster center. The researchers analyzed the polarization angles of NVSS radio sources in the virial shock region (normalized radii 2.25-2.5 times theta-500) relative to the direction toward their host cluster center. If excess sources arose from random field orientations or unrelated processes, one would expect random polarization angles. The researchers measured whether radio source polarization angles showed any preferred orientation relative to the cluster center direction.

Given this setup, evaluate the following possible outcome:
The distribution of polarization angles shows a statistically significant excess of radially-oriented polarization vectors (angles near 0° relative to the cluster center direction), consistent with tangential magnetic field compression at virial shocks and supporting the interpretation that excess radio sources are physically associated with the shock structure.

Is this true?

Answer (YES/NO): YES